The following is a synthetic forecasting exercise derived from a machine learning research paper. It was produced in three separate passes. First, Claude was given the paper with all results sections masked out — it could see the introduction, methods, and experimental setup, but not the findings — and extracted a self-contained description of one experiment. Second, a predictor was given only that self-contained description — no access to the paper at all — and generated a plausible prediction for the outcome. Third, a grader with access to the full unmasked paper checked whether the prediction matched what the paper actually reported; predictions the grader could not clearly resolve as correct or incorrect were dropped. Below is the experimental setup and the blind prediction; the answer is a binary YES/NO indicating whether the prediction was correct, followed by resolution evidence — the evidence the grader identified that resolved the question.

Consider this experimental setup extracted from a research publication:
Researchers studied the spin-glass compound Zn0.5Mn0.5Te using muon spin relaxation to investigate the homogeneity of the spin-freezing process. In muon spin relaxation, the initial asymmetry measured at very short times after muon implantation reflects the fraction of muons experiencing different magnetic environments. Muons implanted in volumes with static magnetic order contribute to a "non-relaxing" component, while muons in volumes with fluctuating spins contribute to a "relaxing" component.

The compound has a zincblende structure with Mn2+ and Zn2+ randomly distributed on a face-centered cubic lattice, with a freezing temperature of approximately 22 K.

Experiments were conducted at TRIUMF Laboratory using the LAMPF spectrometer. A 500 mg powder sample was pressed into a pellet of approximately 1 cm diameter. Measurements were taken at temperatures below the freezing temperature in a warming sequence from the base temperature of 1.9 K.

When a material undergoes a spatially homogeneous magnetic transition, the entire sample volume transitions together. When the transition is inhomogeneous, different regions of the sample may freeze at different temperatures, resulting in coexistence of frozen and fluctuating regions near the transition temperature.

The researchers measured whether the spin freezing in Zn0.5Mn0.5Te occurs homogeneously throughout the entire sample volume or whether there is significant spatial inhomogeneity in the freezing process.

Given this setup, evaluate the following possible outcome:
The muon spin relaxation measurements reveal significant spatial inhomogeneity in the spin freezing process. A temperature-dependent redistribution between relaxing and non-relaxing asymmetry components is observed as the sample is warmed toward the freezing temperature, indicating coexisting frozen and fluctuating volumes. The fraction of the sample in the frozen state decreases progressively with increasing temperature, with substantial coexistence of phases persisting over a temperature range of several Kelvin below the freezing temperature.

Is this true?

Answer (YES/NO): NO